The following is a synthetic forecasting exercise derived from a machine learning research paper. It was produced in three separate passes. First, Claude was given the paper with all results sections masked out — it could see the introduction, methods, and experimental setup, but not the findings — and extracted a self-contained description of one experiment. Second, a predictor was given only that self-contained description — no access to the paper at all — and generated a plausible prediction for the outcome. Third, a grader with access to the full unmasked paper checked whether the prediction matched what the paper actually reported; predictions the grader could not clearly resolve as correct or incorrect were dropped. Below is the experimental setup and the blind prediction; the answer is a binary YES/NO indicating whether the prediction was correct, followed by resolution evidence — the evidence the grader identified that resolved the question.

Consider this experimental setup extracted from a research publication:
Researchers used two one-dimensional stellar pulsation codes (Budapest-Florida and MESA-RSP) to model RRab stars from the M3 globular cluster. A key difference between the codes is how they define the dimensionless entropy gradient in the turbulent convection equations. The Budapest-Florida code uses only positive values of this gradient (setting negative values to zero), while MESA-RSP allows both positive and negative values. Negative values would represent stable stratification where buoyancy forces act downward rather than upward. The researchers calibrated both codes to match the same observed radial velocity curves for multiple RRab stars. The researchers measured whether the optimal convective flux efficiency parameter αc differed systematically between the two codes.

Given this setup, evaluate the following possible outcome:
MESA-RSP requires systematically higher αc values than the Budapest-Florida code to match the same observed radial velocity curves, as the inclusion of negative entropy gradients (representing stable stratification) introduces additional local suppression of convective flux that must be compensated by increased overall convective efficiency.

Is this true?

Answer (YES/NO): YES